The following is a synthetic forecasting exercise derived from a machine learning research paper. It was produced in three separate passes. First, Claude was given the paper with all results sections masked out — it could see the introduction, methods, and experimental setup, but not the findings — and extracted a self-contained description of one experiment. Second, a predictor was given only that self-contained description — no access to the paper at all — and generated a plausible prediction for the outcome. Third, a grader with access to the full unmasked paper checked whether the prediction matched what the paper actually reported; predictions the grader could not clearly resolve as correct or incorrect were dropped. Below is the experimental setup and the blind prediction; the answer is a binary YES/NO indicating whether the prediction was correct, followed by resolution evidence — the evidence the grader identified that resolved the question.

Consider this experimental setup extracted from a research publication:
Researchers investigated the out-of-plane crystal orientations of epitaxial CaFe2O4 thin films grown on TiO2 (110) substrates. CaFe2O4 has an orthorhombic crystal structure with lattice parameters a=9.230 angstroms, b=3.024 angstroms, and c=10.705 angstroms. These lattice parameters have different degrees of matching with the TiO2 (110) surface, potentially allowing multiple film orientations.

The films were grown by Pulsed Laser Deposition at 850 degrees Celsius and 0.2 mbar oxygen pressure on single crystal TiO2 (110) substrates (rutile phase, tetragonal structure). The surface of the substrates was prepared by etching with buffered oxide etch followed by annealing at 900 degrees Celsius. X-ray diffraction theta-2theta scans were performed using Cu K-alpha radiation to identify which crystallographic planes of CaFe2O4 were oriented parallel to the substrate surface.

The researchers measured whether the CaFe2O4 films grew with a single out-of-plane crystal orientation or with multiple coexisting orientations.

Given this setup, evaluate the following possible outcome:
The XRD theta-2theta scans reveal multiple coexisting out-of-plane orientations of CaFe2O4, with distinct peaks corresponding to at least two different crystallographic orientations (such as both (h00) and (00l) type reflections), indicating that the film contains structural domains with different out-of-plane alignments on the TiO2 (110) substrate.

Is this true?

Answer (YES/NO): NO